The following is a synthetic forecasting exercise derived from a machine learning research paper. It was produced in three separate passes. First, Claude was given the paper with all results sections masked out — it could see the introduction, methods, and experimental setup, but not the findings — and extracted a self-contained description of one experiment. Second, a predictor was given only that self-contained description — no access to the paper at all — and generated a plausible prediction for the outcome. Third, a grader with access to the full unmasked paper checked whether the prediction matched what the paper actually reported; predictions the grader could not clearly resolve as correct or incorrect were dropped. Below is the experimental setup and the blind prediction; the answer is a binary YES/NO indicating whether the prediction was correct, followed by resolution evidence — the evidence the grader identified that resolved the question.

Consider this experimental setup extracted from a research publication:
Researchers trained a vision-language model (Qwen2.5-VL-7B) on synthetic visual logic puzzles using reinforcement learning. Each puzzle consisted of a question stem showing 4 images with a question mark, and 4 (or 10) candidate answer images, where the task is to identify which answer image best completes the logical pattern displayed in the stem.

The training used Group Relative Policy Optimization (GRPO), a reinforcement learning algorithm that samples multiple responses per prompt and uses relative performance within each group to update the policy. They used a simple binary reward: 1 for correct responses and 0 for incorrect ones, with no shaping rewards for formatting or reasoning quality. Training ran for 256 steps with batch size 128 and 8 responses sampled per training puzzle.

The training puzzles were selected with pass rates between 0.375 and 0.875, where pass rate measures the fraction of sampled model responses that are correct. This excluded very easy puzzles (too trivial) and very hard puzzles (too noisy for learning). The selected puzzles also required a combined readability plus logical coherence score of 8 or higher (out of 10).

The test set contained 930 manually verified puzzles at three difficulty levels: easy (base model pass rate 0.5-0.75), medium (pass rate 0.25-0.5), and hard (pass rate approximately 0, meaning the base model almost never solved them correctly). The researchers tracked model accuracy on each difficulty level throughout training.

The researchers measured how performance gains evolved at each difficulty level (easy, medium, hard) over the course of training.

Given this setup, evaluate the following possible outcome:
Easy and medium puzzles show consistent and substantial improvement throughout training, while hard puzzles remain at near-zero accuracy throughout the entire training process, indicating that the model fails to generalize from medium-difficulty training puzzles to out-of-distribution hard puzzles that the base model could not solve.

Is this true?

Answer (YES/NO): NO